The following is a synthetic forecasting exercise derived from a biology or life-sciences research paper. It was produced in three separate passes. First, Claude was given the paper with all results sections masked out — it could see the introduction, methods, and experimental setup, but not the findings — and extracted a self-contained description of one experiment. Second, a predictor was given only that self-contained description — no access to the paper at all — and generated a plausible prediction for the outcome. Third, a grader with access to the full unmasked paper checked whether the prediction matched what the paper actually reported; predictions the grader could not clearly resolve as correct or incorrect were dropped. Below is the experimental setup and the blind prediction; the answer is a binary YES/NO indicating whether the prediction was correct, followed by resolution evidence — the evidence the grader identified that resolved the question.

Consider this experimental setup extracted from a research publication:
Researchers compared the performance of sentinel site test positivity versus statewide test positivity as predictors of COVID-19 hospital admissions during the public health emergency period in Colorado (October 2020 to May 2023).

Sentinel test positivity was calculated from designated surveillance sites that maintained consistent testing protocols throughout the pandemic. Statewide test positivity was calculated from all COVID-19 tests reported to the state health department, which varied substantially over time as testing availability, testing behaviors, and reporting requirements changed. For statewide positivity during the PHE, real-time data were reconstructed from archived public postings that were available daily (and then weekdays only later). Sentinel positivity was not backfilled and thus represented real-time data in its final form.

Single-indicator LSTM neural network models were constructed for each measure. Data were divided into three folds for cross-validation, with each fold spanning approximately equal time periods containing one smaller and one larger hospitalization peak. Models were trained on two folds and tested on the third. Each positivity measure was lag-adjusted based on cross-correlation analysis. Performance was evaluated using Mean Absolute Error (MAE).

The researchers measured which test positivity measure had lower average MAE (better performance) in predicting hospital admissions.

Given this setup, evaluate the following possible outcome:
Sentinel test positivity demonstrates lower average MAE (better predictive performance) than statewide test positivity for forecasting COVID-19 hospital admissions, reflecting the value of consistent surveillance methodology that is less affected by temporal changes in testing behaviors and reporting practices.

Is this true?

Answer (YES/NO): YES